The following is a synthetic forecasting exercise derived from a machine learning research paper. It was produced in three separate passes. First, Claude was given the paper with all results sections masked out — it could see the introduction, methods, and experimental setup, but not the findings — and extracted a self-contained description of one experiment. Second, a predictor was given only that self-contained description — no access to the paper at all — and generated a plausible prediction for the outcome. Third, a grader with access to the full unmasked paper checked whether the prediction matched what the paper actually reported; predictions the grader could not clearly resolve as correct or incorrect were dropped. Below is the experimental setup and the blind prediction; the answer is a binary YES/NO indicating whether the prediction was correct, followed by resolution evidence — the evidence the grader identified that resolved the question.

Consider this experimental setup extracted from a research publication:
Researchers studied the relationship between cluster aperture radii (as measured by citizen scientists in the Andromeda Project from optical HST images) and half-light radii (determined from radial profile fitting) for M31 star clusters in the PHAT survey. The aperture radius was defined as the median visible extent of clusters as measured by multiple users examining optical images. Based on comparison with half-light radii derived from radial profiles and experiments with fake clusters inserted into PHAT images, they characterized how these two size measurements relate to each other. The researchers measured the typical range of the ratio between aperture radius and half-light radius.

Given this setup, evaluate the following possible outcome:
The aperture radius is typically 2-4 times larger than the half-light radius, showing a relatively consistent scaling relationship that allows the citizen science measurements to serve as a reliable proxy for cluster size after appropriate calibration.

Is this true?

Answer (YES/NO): NO